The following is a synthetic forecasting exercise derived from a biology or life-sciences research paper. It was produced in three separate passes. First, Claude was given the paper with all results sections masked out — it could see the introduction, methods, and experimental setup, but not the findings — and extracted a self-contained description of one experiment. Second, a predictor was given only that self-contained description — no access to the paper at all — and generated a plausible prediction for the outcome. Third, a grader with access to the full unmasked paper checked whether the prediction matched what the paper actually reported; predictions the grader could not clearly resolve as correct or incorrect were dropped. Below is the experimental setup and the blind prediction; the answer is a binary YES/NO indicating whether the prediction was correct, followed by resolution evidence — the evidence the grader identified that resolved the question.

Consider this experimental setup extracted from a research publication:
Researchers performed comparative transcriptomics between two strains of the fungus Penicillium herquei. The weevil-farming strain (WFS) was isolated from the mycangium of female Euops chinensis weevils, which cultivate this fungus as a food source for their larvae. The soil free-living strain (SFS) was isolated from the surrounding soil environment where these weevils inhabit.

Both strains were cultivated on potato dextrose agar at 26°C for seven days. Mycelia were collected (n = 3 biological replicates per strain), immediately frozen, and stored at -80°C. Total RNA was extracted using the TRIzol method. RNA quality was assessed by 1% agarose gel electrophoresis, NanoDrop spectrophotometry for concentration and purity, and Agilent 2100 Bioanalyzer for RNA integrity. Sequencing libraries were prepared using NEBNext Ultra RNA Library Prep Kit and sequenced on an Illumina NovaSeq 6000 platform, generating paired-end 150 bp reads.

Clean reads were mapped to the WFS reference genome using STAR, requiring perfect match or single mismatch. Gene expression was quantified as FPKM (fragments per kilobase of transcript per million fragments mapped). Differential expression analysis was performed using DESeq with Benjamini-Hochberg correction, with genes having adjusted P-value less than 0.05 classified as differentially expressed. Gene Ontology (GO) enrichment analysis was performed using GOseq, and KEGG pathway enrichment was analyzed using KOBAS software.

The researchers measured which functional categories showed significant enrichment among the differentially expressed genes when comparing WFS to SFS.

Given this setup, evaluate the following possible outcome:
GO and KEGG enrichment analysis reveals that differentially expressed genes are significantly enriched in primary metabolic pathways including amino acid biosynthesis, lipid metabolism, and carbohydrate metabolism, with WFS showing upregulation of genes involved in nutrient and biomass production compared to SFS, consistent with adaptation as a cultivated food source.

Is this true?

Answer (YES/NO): NO